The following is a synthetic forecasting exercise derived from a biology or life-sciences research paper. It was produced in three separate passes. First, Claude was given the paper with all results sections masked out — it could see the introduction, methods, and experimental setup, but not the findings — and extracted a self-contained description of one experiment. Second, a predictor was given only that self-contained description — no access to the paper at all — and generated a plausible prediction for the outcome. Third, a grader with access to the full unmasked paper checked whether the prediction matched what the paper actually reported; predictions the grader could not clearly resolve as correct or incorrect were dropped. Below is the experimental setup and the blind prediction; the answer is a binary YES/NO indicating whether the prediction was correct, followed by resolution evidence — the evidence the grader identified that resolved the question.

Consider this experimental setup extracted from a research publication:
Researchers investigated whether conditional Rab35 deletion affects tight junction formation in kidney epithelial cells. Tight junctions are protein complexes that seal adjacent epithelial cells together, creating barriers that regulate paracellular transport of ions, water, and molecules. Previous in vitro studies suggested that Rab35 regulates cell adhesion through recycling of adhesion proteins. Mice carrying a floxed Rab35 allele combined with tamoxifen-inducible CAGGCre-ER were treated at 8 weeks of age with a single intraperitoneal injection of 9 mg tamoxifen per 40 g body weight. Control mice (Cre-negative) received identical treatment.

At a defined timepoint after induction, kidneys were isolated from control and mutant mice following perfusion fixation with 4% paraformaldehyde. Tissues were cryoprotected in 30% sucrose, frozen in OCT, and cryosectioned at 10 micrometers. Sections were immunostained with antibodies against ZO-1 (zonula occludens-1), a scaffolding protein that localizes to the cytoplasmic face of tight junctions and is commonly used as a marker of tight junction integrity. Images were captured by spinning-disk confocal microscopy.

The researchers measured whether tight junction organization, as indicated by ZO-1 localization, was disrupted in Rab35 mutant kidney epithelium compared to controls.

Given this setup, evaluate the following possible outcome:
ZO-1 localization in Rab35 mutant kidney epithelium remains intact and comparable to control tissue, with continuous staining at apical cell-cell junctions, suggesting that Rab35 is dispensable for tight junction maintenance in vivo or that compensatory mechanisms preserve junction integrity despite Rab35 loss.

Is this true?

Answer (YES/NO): NO